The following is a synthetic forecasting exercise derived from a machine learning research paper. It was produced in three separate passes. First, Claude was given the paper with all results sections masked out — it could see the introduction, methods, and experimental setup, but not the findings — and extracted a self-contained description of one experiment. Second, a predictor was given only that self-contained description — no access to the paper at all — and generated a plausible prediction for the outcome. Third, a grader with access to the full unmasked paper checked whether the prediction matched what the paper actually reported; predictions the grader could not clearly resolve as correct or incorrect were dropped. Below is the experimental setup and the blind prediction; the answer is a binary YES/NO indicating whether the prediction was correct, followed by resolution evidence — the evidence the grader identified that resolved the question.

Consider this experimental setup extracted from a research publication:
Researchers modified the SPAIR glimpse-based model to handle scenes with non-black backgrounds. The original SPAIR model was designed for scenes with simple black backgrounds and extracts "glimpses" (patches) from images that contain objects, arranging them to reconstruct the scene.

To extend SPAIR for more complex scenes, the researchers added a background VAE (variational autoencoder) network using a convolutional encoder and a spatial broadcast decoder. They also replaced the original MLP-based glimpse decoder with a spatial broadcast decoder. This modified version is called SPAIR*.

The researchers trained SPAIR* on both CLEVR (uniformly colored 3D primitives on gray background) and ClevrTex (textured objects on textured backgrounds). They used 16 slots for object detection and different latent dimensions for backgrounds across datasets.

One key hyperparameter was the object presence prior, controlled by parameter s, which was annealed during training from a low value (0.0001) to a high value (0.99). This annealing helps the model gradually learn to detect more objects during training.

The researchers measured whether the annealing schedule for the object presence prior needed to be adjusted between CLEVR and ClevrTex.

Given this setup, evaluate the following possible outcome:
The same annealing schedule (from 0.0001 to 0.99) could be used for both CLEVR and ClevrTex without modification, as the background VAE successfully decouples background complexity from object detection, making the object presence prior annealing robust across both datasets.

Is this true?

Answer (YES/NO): NO